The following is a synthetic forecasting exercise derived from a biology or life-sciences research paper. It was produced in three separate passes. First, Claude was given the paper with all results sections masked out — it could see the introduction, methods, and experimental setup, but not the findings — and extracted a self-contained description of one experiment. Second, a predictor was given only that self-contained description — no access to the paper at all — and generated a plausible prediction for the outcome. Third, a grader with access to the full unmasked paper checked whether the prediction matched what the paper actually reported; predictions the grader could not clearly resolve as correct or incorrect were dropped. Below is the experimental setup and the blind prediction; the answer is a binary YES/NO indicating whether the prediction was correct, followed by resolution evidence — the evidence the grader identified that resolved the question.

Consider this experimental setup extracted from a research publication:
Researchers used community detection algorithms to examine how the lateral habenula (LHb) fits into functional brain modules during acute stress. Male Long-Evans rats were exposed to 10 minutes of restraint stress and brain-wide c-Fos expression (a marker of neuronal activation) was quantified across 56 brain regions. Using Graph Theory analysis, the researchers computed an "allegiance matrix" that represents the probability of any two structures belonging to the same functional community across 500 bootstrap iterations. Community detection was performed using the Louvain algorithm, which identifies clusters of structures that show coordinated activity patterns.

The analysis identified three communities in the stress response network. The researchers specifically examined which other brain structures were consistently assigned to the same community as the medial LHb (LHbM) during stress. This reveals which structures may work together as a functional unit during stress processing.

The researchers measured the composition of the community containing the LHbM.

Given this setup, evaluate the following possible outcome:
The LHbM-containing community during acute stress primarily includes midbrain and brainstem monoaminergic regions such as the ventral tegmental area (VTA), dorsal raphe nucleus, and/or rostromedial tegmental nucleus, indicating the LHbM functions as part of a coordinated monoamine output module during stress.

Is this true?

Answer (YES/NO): NO